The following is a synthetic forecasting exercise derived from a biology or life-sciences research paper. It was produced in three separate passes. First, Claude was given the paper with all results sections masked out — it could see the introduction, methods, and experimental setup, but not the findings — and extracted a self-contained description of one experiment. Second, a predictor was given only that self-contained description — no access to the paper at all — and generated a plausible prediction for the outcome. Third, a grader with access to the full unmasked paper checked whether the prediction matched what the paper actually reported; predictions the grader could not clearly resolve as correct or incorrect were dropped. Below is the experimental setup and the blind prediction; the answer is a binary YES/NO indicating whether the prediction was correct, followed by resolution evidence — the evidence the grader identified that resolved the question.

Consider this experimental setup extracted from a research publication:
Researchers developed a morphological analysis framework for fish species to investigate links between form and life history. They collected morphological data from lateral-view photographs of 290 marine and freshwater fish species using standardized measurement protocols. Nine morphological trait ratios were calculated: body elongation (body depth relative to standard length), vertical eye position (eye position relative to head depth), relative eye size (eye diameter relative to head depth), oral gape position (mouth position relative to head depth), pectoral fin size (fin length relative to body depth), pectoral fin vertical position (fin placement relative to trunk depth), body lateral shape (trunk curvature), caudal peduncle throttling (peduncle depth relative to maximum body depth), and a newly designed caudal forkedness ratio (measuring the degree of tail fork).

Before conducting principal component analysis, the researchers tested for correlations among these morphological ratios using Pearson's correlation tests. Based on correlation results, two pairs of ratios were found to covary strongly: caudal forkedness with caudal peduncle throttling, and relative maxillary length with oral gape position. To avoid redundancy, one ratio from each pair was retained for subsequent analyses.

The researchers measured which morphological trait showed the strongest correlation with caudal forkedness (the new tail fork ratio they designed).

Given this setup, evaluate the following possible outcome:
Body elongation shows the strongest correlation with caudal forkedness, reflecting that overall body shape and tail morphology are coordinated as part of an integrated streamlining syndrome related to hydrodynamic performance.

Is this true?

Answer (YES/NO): NO